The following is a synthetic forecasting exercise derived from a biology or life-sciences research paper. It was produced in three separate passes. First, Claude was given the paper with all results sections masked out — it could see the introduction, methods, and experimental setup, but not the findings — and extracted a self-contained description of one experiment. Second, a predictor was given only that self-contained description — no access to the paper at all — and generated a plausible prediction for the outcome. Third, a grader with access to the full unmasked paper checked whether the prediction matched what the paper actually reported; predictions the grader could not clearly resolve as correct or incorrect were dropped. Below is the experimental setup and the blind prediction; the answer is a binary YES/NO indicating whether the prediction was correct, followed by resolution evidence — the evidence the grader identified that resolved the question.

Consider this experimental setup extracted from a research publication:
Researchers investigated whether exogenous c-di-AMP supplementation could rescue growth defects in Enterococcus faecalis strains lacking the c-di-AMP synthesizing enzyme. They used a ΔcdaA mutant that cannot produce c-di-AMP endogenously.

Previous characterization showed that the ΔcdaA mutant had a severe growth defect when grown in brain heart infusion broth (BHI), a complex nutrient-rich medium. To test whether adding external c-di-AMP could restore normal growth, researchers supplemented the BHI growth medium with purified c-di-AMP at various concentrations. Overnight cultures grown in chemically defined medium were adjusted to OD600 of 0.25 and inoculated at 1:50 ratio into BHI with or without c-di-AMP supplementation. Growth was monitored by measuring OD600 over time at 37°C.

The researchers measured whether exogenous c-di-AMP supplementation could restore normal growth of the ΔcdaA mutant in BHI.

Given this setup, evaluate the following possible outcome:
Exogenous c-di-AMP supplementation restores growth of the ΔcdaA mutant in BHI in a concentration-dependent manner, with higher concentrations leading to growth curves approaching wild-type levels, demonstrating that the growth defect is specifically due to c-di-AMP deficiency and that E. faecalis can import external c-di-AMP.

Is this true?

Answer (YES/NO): NO